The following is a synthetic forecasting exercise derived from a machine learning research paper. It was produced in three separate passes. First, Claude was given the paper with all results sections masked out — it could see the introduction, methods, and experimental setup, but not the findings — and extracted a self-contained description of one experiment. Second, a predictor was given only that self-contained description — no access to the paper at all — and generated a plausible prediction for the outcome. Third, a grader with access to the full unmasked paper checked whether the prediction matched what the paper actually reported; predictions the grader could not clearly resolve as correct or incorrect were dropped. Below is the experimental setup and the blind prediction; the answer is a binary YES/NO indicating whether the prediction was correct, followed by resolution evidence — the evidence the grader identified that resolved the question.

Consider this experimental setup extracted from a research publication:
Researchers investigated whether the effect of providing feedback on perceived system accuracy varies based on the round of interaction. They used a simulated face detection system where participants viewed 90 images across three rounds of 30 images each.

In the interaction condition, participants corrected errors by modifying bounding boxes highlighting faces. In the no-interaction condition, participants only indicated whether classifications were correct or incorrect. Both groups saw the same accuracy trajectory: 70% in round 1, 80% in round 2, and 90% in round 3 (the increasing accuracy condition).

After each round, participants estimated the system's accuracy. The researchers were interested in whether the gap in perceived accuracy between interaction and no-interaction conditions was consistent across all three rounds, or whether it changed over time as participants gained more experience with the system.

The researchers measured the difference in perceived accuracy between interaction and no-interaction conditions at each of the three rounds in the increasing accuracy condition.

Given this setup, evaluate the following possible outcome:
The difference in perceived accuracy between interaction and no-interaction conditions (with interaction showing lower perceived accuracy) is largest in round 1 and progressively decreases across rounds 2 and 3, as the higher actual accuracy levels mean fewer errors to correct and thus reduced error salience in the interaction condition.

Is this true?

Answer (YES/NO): NO